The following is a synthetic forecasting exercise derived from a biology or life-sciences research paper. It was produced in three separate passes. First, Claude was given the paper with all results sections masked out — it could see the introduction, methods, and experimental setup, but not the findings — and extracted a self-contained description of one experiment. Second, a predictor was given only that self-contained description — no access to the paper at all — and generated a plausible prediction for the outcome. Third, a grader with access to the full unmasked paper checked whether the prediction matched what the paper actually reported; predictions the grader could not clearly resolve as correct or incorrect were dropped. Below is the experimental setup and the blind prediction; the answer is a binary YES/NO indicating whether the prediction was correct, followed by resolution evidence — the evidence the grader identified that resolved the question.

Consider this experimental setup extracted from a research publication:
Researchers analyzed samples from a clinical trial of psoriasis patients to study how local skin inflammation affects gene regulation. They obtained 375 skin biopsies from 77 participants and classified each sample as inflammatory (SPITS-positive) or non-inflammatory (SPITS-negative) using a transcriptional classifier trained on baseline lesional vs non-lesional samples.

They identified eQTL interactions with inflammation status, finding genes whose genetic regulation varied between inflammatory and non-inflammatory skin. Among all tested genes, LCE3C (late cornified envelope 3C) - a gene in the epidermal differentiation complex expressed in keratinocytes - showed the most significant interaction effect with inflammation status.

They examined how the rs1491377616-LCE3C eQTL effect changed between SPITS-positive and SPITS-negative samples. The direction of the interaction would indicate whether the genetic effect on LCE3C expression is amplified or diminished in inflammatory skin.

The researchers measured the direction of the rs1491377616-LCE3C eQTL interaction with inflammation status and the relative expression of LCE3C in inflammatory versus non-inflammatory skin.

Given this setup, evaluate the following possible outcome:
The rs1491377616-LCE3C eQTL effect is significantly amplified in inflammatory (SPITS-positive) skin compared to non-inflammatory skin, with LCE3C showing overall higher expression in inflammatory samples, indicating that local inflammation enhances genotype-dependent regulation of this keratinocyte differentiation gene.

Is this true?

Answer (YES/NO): YES